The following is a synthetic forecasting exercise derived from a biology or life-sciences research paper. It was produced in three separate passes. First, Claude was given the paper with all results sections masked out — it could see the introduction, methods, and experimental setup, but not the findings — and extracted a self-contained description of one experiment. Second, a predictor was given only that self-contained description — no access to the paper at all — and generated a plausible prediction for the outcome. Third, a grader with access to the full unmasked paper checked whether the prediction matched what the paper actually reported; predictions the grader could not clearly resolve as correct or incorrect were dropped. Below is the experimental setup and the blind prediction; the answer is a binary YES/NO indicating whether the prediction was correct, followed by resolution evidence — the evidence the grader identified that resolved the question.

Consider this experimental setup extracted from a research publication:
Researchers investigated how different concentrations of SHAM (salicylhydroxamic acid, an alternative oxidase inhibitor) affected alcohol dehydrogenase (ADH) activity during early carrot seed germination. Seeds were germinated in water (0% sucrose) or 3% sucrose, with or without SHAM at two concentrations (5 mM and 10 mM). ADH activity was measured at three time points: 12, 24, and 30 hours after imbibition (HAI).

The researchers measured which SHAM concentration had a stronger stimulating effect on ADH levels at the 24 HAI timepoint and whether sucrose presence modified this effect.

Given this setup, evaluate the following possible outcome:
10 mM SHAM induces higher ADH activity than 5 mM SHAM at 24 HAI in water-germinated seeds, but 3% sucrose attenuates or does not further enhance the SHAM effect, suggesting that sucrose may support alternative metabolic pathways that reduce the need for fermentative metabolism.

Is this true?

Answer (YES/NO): NO